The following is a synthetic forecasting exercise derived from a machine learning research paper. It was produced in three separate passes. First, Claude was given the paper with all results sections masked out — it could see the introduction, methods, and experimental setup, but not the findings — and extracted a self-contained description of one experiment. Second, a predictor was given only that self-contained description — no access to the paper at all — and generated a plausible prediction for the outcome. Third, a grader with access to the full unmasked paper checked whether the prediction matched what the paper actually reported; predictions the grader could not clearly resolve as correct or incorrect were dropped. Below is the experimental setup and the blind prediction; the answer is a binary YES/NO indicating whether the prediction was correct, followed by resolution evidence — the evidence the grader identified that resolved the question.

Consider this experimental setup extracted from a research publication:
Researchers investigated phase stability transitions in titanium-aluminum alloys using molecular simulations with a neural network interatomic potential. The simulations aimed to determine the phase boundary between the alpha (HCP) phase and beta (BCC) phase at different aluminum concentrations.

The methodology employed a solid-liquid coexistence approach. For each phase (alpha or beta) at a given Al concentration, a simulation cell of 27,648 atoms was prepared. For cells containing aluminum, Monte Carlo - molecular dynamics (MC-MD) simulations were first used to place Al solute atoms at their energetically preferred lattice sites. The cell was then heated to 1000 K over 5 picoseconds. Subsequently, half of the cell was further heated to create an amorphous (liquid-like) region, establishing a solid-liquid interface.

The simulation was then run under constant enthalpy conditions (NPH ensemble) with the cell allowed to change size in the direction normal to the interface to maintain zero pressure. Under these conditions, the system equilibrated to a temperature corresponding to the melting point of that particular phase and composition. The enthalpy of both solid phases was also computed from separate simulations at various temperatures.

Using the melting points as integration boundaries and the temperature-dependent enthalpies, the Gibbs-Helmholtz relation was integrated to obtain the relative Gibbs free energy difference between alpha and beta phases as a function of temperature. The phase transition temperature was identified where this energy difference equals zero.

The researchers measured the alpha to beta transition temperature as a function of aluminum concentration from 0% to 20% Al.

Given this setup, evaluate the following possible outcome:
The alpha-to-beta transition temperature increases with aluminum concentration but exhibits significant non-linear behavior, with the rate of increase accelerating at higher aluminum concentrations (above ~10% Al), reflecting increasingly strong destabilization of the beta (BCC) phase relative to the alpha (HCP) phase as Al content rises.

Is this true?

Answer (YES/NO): NO